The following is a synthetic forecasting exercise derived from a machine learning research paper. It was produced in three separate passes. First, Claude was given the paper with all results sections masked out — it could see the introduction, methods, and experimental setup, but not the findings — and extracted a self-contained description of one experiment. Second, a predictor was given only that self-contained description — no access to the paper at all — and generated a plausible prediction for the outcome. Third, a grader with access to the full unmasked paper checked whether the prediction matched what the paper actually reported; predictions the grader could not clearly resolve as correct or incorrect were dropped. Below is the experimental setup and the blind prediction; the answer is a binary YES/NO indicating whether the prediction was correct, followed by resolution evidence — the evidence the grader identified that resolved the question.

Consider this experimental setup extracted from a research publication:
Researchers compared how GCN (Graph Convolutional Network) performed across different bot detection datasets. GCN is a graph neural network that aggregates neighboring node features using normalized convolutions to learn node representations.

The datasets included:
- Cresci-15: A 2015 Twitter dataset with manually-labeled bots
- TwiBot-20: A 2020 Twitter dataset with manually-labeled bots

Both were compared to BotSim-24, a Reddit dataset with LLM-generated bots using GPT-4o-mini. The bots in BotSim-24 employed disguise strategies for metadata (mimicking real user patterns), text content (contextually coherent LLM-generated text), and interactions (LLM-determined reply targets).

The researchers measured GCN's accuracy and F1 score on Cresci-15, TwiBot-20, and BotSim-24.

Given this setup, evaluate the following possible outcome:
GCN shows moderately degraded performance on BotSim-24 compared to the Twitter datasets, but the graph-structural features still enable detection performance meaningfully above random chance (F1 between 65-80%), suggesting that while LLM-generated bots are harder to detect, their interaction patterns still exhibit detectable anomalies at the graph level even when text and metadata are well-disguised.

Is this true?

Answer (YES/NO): NO